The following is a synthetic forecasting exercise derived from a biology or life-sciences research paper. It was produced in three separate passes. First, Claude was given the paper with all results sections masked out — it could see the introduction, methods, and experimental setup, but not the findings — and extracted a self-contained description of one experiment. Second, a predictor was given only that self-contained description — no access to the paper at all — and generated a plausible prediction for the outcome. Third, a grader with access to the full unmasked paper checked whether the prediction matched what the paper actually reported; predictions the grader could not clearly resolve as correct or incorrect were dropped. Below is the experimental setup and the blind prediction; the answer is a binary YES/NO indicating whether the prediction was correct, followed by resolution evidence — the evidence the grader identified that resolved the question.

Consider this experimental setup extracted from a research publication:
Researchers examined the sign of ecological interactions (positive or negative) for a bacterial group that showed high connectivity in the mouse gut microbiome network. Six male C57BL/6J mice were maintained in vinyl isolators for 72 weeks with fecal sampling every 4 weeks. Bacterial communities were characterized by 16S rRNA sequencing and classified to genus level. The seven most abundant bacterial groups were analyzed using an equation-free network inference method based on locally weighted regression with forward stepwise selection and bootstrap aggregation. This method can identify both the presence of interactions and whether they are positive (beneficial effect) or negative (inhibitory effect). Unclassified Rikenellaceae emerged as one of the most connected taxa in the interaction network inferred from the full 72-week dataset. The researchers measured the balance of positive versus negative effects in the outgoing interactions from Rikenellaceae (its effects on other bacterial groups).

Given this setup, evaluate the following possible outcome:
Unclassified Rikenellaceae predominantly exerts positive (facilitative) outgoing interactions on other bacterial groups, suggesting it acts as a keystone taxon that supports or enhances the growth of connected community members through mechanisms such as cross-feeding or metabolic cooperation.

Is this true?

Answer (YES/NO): NO